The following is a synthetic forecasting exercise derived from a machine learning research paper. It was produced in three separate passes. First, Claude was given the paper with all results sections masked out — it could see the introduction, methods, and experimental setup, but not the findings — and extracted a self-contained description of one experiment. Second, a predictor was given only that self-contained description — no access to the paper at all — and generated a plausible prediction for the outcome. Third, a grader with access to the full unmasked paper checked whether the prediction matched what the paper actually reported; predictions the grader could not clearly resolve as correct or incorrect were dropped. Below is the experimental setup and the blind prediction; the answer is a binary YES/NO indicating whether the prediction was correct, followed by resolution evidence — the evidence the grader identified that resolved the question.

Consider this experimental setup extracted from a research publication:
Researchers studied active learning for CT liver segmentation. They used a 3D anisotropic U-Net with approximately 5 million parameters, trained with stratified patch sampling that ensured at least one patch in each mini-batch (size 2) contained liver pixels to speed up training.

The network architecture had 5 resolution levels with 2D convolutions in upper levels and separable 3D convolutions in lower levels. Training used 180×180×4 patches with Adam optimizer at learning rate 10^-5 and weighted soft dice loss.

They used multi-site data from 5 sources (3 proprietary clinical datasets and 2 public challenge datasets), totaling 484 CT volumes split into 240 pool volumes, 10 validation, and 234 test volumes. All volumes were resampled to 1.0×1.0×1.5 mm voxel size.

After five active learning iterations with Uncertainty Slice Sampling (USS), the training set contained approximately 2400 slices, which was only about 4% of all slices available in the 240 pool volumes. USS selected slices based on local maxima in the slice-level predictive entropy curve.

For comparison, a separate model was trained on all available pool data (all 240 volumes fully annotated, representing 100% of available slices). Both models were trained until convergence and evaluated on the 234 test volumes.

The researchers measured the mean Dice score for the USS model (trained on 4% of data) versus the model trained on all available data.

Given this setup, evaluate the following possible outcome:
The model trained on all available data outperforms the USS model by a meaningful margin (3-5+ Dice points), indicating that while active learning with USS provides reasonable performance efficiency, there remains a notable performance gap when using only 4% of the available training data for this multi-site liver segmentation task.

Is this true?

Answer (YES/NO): NO